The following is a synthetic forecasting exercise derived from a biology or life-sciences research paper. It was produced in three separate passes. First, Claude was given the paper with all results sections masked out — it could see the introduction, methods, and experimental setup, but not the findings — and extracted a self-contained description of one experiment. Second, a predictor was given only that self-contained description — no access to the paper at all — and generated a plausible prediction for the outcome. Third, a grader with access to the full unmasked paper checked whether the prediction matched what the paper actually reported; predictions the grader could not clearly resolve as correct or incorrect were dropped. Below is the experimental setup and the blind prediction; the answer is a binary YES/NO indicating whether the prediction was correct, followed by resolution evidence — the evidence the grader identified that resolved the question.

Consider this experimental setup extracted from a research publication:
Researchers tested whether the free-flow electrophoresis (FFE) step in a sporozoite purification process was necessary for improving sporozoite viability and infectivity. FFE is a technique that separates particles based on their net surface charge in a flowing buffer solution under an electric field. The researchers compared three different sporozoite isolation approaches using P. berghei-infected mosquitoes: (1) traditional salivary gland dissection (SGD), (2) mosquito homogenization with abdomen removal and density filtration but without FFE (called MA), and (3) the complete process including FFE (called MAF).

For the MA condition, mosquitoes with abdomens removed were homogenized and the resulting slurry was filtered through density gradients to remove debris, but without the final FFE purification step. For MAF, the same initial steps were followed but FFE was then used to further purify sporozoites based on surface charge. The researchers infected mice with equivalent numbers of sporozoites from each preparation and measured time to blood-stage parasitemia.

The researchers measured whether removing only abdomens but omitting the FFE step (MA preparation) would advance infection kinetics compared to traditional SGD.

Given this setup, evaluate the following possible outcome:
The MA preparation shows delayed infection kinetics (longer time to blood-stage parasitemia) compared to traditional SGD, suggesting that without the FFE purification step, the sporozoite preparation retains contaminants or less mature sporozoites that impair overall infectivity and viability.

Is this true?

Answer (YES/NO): NO